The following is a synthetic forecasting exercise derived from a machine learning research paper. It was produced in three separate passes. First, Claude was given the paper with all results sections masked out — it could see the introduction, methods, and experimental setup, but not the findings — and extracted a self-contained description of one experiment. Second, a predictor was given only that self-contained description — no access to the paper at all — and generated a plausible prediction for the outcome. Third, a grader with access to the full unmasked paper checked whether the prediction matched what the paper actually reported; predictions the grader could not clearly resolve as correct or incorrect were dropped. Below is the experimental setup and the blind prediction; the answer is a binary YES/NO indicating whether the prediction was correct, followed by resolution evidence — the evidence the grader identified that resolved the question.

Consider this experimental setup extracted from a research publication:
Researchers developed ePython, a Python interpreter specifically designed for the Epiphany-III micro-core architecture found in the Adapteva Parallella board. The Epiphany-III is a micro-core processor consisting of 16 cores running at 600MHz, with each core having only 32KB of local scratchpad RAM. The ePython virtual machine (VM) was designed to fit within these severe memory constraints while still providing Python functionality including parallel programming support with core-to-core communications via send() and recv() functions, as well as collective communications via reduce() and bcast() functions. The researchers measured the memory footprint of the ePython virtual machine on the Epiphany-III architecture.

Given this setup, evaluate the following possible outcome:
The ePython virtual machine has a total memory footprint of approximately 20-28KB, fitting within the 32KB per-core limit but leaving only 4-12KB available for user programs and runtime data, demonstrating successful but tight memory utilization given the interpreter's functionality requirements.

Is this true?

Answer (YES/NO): YES